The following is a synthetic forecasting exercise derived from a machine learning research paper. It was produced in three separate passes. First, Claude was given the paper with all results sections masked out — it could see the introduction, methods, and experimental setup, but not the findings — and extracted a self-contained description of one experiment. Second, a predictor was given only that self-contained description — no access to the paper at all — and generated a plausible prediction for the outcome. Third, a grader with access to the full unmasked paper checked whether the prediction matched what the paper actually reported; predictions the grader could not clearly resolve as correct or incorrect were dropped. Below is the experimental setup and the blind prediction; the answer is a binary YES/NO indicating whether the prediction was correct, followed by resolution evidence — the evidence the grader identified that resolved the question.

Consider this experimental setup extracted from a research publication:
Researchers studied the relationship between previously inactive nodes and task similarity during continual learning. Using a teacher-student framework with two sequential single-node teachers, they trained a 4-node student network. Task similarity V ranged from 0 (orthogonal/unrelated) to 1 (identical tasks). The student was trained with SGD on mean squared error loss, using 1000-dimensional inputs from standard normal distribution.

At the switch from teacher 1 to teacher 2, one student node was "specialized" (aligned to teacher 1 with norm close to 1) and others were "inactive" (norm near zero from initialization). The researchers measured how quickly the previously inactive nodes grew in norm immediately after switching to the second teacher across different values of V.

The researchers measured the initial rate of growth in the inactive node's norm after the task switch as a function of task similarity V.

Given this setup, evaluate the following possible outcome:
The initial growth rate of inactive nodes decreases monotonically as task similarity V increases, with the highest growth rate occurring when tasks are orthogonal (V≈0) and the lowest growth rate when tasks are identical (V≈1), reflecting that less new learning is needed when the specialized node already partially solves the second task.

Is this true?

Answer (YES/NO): YES